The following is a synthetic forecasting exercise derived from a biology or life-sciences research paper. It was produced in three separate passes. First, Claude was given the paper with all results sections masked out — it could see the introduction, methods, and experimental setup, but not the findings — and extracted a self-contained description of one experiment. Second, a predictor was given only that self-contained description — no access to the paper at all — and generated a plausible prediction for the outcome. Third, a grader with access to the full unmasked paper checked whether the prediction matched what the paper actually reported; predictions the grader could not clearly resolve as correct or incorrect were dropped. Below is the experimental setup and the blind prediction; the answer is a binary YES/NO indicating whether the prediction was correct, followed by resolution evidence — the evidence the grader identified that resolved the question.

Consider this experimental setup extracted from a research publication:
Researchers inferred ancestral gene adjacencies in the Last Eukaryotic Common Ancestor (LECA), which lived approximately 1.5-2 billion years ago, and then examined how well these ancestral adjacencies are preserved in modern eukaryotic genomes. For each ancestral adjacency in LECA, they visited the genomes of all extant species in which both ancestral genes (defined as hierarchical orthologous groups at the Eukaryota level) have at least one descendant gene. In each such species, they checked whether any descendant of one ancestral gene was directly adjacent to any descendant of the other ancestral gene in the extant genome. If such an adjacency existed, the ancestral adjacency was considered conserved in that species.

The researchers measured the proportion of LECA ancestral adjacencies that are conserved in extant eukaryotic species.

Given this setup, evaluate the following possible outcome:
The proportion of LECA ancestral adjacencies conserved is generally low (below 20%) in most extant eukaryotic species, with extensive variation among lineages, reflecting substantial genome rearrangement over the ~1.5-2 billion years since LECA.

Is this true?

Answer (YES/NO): YES